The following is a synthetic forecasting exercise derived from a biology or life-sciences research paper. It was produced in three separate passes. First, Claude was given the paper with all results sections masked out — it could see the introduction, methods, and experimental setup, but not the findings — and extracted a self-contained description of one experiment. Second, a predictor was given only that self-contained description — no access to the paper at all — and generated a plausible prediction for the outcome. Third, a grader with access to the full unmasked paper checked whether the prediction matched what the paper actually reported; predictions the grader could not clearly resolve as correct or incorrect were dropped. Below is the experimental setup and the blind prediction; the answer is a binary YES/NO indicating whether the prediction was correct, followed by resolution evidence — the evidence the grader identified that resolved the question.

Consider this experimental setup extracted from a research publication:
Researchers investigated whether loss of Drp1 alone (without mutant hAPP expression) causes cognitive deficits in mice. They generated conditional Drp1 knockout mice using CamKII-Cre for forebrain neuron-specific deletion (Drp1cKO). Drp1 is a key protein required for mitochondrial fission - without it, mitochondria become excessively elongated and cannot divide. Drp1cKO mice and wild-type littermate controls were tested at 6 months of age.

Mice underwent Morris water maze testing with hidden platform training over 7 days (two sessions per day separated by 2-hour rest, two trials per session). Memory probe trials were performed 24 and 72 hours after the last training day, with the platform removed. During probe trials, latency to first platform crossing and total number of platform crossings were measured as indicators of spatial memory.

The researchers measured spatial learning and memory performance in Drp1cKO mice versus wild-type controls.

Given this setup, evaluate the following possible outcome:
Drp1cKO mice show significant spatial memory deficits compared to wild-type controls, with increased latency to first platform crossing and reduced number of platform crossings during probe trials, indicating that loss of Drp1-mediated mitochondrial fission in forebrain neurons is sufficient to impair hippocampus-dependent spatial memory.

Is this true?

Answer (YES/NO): NO